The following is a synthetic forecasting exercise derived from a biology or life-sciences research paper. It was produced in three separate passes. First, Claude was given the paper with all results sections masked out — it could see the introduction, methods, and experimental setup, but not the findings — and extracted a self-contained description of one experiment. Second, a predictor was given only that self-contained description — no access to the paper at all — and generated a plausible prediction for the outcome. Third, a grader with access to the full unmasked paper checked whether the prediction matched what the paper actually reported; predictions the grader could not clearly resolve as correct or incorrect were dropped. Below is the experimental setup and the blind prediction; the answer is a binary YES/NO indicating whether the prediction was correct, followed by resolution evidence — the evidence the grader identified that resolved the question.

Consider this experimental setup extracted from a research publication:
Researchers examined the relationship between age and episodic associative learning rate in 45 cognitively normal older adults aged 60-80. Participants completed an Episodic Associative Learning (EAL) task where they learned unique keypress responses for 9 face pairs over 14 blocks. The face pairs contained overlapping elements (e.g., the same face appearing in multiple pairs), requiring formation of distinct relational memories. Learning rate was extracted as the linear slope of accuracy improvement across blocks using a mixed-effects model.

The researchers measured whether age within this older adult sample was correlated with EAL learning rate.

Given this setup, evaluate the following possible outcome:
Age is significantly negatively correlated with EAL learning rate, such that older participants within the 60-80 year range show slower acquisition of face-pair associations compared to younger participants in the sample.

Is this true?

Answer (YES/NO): NO